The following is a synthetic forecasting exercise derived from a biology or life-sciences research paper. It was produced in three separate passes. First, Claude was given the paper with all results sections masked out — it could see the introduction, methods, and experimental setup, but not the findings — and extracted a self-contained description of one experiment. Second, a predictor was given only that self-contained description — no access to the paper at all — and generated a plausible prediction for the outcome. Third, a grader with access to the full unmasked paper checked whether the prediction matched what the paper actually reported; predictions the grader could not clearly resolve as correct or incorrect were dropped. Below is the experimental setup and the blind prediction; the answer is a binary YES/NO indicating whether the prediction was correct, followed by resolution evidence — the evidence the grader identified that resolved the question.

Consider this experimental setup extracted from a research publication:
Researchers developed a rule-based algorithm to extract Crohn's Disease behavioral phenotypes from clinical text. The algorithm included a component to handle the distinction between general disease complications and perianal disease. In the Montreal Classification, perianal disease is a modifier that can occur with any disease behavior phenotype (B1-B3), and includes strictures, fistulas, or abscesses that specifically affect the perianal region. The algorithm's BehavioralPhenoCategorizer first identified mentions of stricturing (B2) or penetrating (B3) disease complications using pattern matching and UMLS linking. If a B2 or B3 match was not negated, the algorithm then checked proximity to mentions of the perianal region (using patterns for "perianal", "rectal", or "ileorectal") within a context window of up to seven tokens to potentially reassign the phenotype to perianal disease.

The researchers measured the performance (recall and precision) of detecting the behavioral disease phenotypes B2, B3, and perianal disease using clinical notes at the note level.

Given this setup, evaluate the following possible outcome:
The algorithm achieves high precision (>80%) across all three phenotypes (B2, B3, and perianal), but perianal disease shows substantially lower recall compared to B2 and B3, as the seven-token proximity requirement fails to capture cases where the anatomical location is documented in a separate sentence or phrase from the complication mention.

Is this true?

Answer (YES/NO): NO